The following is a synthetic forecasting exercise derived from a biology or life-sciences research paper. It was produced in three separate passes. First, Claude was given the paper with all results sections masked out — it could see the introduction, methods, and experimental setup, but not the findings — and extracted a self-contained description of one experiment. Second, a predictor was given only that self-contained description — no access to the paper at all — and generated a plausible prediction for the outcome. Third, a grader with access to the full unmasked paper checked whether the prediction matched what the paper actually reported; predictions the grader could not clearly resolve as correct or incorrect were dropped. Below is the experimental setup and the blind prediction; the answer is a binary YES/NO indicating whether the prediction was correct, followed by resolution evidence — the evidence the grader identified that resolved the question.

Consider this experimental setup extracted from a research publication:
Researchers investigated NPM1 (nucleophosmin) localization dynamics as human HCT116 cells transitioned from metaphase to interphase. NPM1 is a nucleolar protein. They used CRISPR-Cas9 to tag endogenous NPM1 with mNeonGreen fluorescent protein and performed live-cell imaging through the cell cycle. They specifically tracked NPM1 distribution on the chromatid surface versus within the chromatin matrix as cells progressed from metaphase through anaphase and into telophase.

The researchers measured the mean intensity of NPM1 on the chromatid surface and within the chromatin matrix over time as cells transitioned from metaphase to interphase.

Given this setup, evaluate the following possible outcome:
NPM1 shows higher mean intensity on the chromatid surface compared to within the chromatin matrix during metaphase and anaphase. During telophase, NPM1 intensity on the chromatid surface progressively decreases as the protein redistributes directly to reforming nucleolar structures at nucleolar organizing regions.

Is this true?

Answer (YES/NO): NO